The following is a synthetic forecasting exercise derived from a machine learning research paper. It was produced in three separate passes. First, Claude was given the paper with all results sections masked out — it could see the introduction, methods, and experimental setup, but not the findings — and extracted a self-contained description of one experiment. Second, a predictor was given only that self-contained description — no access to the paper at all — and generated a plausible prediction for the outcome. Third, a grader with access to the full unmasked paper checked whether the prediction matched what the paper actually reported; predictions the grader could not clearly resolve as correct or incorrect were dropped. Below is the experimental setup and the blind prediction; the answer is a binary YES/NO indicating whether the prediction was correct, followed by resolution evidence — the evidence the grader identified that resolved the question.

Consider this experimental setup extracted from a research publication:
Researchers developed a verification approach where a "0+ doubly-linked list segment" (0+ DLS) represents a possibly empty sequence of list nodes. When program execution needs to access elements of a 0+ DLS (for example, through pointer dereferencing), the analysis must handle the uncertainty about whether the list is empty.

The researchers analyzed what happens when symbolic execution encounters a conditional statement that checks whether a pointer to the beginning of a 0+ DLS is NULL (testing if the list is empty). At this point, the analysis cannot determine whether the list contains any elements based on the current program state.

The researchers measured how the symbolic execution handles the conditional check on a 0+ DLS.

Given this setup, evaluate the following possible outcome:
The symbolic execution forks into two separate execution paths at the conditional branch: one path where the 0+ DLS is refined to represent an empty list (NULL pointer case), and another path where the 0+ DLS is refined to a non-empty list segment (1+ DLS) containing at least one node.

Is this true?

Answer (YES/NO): YES